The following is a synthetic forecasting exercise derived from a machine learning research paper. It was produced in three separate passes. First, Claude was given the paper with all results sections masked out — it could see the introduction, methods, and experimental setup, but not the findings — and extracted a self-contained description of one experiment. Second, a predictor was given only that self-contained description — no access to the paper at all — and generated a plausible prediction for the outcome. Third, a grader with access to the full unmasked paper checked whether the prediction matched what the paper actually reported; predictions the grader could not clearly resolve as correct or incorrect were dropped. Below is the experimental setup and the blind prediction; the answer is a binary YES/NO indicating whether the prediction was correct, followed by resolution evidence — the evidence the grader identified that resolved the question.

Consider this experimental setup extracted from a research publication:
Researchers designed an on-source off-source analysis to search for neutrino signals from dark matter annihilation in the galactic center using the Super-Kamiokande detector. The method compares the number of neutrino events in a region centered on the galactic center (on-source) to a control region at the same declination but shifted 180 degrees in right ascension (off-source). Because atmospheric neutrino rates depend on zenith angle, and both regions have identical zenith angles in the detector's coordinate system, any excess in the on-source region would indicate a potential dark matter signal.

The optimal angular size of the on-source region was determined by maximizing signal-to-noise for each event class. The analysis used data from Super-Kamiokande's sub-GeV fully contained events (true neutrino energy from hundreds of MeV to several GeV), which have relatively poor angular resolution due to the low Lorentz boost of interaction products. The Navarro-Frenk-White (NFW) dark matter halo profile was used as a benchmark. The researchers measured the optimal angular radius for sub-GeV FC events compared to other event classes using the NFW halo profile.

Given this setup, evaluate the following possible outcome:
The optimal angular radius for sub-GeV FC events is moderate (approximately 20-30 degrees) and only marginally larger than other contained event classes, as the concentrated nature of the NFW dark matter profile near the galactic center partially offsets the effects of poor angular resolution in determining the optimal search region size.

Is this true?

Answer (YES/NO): NO